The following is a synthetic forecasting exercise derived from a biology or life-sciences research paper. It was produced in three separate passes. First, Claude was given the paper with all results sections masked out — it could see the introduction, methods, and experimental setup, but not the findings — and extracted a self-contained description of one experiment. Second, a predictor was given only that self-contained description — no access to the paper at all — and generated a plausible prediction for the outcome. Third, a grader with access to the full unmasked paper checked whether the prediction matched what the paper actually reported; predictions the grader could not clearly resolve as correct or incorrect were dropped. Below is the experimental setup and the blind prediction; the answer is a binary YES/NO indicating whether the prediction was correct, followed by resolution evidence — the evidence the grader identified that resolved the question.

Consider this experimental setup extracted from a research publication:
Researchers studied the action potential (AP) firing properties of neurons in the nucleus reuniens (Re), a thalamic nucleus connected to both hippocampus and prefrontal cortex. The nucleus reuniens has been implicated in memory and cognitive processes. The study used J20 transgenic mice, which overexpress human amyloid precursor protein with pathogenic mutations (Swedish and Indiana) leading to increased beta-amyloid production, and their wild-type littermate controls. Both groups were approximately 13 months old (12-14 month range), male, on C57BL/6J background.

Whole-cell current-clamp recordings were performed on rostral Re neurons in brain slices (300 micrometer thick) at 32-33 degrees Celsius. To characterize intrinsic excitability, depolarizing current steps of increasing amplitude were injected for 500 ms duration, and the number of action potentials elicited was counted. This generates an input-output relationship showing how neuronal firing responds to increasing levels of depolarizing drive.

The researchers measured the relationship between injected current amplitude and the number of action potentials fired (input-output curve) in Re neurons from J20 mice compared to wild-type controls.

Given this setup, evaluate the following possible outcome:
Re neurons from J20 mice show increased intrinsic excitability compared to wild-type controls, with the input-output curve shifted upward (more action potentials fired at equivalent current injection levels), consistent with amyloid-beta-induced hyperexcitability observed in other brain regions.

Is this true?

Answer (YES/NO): NO